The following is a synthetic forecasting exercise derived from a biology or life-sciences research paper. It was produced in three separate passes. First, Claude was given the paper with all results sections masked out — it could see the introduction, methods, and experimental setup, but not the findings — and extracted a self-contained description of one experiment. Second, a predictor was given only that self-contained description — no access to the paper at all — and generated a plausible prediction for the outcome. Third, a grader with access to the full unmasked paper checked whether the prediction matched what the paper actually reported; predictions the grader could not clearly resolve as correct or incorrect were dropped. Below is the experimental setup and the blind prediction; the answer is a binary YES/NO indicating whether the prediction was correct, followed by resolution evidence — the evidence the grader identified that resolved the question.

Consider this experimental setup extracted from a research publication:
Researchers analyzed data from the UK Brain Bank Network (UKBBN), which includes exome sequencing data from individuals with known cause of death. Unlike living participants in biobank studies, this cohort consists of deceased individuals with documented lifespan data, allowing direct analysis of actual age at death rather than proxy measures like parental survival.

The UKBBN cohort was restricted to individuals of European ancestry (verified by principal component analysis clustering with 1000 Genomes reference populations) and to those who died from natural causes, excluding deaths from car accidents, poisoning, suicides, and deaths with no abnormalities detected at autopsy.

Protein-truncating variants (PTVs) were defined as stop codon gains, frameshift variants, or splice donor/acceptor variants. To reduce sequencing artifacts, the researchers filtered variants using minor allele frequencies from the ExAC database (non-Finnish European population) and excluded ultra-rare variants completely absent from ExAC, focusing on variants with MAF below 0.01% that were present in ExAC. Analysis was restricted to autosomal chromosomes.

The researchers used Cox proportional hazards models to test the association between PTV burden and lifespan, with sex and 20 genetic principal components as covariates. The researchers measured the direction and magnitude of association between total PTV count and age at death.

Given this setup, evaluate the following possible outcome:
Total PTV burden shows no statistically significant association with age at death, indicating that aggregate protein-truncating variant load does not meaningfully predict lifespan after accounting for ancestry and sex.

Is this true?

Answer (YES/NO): NO